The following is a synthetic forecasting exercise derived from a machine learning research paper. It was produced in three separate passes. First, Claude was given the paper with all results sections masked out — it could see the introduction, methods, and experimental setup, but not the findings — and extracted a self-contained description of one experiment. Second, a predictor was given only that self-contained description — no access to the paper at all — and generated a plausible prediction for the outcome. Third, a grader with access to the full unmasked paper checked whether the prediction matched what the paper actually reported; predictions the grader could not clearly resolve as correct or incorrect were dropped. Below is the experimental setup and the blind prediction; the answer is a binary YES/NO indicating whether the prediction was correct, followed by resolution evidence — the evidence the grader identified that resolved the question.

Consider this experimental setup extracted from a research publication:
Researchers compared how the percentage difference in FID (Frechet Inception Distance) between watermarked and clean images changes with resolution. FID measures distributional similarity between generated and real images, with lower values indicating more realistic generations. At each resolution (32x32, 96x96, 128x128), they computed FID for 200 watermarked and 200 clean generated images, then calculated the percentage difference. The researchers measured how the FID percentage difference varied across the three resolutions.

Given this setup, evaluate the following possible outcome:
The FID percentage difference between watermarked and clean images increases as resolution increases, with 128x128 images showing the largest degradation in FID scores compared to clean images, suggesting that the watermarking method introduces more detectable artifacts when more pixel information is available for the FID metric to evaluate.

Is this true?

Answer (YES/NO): NO